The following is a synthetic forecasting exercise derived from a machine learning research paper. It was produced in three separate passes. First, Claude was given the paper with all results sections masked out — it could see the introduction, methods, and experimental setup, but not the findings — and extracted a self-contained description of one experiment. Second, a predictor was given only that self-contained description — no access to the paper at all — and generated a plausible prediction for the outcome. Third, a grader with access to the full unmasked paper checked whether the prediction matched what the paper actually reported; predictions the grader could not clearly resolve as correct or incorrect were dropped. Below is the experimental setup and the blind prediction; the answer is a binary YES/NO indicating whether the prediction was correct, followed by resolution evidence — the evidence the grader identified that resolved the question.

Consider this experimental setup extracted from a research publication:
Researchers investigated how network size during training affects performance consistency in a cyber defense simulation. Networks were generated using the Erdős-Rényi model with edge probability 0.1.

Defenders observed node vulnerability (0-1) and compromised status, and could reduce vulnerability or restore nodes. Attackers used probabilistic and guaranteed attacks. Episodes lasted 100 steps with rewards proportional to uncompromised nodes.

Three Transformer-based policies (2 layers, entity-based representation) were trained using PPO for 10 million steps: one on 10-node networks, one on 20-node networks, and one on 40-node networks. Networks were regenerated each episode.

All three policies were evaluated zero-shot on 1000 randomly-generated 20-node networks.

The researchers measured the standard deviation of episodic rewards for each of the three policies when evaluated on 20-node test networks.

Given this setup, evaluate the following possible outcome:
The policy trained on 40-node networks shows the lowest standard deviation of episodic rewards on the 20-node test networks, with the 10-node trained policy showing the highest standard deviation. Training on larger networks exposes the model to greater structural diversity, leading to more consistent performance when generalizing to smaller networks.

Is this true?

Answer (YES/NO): NO